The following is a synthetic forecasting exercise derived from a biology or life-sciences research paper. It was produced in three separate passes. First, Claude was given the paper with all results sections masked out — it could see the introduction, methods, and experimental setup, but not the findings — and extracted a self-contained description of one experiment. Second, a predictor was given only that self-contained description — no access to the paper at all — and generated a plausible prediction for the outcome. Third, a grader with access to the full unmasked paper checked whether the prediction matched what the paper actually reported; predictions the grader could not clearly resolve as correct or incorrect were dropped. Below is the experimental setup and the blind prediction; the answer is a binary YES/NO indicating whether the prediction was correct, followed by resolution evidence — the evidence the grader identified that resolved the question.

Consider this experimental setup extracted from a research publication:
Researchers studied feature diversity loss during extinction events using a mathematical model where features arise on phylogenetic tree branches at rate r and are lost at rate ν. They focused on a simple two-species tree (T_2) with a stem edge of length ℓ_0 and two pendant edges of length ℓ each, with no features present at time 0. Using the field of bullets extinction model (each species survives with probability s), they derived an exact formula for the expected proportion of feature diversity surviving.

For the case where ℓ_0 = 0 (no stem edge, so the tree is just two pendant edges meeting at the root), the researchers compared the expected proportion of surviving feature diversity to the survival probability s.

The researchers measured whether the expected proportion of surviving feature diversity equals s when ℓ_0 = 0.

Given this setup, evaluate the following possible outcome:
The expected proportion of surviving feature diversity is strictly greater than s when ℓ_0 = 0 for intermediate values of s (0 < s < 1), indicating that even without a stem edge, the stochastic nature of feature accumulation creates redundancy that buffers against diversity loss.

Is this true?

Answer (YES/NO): NO